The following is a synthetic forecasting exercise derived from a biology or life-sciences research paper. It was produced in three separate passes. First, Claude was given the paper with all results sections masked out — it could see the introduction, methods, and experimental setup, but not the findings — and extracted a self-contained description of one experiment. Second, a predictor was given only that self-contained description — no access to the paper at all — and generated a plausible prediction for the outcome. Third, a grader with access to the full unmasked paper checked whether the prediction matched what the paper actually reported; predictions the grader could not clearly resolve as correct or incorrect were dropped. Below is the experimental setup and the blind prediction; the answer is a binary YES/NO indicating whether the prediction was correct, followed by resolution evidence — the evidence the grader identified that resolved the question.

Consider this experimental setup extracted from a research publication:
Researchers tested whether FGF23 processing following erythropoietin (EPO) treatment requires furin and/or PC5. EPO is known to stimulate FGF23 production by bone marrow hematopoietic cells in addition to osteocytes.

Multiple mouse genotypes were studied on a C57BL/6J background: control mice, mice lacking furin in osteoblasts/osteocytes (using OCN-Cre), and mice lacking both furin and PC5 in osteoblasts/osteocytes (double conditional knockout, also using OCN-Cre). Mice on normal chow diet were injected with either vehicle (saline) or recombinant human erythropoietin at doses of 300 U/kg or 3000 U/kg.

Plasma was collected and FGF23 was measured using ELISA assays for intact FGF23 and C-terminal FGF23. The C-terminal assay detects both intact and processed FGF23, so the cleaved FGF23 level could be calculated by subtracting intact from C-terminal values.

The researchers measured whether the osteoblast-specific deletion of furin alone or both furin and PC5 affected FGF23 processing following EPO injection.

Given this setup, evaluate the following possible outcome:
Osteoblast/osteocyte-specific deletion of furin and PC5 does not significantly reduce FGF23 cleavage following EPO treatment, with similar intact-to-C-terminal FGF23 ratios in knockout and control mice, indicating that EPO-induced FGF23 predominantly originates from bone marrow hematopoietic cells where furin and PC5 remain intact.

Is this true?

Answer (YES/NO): YES